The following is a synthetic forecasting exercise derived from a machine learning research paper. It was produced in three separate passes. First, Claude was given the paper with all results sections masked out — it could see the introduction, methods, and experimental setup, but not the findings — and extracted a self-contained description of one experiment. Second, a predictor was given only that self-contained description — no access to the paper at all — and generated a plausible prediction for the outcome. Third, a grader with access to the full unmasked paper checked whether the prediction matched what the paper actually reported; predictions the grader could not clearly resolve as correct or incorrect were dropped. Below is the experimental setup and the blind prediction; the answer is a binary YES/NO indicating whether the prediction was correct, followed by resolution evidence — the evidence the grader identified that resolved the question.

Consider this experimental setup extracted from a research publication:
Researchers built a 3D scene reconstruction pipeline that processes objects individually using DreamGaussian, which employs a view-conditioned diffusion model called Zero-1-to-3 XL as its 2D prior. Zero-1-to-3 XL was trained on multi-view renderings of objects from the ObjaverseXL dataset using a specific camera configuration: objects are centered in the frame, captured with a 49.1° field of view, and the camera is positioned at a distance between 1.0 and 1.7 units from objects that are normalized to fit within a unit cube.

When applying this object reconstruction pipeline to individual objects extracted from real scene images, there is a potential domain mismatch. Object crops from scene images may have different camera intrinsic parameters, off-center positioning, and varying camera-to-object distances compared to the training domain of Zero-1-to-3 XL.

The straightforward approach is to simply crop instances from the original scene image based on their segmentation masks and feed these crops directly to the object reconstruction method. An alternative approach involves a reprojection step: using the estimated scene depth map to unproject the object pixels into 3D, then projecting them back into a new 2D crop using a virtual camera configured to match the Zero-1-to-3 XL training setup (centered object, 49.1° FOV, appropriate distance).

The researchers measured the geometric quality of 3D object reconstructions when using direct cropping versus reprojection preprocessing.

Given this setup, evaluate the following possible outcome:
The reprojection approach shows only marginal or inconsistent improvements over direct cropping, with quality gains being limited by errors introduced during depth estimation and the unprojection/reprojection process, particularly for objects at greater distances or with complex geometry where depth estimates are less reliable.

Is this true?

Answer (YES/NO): NO